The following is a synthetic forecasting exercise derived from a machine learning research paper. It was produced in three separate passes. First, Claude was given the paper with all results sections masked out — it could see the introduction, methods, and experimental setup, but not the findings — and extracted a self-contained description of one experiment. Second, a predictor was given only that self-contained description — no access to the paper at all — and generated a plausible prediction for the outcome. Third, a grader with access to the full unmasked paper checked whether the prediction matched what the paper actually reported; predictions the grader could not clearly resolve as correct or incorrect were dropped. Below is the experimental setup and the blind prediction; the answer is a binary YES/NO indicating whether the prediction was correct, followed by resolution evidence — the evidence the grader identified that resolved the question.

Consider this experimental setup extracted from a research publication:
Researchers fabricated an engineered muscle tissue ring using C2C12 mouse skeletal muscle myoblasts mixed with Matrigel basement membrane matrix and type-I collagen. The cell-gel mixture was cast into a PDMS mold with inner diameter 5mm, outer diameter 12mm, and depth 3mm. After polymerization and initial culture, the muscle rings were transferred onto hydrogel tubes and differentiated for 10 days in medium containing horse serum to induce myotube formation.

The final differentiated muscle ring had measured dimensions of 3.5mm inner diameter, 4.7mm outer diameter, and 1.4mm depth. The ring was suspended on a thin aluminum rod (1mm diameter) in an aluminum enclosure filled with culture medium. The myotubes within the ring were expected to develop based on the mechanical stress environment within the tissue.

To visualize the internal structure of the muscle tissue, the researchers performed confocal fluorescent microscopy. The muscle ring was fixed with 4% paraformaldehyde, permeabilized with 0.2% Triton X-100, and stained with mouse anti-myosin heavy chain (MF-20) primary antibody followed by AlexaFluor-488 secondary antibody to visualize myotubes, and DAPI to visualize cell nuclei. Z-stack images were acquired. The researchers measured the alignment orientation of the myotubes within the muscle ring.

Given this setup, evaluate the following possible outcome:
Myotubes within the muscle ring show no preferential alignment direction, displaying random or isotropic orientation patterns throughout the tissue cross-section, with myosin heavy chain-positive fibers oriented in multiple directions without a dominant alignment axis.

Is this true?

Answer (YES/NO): NO